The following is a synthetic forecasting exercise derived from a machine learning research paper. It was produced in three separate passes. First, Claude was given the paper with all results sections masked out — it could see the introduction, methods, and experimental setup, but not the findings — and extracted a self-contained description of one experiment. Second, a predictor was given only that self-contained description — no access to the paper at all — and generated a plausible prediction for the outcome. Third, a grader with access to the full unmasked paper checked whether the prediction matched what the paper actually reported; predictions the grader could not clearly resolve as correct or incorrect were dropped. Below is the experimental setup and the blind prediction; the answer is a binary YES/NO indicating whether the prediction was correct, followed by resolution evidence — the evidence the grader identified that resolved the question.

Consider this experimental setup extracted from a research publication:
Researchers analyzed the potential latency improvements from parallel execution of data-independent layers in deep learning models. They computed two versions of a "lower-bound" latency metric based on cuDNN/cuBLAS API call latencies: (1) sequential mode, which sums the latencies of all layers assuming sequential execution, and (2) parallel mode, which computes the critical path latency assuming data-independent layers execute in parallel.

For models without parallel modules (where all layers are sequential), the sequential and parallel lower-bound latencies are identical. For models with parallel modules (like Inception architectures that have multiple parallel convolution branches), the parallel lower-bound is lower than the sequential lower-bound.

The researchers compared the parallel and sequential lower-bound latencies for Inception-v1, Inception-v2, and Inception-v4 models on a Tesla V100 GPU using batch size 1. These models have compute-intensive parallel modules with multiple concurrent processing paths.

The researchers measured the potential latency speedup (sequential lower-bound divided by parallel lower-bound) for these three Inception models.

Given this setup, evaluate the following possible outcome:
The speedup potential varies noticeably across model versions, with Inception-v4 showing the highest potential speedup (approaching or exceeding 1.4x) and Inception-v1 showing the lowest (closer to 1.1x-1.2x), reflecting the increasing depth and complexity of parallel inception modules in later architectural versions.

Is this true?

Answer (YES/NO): NO